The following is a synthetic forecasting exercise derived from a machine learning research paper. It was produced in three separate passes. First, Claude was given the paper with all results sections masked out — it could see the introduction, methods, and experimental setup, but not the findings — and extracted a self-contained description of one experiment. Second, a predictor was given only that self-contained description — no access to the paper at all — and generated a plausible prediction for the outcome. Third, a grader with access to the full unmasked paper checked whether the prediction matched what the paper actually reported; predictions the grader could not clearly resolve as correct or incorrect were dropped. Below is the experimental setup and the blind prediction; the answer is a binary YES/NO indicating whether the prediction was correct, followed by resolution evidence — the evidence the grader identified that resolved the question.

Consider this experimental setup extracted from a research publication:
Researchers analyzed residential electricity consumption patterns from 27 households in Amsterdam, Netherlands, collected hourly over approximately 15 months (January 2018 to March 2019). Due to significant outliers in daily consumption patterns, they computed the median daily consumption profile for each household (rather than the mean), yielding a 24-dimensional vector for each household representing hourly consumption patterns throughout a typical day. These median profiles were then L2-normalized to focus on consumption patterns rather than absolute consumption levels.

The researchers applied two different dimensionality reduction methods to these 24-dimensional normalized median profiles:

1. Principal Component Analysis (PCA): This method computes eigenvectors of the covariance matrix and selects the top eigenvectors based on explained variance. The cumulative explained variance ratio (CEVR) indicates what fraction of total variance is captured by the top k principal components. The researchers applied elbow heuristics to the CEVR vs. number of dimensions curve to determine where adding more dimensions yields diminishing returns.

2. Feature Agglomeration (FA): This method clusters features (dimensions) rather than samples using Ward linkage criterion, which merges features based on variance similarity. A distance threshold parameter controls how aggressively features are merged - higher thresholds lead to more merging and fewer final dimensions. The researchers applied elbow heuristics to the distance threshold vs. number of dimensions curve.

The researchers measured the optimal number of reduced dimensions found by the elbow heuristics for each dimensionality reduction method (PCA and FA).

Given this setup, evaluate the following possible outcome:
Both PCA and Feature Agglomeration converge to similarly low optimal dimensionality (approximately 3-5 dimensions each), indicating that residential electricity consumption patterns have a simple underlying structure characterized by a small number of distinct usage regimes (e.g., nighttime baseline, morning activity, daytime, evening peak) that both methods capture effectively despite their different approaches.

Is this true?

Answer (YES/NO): NO